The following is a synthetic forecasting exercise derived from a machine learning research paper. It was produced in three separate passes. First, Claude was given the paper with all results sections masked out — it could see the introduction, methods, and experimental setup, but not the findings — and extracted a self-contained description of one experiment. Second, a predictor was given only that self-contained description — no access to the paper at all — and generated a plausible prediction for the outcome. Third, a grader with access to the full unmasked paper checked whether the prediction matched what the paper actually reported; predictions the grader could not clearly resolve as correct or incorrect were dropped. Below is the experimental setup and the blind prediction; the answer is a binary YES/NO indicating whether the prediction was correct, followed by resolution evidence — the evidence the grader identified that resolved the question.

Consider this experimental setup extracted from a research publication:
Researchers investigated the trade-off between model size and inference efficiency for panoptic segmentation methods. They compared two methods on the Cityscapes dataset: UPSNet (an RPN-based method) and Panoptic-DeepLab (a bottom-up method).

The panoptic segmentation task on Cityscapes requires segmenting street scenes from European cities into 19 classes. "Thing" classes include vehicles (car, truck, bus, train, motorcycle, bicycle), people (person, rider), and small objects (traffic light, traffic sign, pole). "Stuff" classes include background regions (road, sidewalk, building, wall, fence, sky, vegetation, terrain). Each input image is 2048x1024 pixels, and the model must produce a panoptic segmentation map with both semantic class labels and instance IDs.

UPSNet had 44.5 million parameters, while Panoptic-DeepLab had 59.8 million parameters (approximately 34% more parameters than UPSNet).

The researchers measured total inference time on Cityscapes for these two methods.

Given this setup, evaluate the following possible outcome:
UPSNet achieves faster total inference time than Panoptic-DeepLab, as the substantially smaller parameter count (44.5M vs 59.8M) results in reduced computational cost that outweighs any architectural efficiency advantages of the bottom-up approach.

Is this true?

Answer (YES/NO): NO